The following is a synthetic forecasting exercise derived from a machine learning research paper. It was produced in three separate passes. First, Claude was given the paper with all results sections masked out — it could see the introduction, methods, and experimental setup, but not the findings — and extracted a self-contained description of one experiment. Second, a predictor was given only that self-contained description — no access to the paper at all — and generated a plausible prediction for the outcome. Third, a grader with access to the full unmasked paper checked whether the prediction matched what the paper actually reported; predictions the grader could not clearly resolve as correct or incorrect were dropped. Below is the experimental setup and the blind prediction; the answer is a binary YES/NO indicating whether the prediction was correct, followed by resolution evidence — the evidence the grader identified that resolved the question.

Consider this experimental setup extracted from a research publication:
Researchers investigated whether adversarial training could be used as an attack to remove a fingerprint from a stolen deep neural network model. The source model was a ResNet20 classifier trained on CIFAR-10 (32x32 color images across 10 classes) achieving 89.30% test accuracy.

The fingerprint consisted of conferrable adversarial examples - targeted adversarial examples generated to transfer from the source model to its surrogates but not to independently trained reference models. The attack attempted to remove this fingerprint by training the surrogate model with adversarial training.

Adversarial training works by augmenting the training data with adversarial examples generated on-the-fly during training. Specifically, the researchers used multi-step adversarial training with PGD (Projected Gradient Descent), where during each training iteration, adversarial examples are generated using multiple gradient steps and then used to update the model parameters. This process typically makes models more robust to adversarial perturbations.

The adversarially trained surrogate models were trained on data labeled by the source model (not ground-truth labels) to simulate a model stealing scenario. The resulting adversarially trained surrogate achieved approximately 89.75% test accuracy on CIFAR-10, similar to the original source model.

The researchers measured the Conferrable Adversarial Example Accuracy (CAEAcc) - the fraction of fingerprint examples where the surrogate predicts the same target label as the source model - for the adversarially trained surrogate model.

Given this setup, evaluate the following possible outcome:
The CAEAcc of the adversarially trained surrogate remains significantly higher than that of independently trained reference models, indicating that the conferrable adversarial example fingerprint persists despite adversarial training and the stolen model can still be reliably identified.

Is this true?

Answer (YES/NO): NO